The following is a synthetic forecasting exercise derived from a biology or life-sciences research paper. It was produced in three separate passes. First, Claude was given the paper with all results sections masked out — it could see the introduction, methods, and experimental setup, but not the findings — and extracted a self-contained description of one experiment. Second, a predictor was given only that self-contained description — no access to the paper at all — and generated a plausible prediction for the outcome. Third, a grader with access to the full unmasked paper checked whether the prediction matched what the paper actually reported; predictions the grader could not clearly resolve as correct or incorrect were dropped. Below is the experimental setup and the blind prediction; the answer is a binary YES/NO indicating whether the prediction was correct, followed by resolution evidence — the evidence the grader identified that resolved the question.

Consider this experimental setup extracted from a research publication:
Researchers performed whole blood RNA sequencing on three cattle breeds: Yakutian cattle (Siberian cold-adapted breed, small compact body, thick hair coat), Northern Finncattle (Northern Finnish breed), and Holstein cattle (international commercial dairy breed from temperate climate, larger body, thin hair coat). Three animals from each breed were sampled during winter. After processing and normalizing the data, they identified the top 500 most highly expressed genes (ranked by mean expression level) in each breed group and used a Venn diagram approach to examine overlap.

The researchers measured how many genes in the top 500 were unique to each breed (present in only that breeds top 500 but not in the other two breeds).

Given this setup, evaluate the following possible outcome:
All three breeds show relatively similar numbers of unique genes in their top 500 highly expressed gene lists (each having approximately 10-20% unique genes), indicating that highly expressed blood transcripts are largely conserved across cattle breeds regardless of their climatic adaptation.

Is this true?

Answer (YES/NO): NO